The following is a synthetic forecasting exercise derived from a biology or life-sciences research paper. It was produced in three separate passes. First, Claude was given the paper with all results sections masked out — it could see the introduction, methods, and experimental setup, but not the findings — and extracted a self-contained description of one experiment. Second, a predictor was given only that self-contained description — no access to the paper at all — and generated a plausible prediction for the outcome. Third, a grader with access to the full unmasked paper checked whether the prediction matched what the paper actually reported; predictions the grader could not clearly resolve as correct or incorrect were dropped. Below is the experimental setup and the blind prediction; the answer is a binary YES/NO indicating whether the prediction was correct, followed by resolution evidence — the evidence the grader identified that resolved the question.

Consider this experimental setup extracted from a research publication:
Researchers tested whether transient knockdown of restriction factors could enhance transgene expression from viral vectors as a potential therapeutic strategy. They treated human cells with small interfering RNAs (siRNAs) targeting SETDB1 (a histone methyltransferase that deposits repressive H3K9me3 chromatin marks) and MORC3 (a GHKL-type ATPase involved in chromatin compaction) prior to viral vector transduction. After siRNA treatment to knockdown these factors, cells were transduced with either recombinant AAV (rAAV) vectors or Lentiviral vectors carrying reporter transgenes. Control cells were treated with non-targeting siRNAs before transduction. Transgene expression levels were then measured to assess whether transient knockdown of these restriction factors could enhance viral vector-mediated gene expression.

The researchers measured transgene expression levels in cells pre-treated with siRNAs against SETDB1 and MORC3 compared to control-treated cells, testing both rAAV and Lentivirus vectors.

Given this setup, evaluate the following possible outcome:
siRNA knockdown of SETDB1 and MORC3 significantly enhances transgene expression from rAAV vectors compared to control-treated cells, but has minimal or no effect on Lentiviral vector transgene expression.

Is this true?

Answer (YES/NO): NO